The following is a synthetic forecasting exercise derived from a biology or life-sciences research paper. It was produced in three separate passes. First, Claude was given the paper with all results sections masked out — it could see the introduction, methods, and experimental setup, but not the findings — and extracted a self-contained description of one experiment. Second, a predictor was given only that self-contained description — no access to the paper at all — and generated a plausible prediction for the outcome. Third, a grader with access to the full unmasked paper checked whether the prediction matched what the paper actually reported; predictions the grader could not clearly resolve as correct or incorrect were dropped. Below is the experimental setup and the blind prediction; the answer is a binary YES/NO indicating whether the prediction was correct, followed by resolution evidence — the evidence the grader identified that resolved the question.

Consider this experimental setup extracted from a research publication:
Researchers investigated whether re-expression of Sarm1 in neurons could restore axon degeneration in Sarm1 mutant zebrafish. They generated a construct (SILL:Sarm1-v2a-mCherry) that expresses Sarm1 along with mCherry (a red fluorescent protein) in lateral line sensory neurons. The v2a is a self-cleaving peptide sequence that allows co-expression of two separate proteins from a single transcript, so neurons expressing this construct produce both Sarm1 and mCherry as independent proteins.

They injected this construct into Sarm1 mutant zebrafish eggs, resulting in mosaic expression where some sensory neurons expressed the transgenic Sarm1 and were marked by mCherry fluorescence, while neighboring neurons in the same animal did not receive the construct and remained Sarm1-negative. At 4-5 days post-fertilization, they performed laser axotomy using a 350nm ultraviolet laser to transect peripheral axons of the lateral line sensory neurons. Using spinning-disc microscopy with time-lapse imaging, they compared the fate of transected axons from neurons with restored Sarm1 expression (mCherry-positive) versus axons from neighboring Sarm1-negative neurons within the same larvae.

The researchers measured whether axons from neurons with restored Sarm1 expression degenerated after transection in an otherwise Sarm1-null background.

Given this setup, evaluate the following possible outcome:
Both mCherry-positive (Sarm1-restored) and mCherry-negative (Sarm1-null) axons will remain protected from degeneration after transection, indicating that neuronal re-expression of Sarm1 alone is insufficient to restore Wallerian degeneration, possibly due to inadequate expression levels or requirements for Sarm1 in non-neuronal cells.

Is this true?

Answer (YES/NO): NO